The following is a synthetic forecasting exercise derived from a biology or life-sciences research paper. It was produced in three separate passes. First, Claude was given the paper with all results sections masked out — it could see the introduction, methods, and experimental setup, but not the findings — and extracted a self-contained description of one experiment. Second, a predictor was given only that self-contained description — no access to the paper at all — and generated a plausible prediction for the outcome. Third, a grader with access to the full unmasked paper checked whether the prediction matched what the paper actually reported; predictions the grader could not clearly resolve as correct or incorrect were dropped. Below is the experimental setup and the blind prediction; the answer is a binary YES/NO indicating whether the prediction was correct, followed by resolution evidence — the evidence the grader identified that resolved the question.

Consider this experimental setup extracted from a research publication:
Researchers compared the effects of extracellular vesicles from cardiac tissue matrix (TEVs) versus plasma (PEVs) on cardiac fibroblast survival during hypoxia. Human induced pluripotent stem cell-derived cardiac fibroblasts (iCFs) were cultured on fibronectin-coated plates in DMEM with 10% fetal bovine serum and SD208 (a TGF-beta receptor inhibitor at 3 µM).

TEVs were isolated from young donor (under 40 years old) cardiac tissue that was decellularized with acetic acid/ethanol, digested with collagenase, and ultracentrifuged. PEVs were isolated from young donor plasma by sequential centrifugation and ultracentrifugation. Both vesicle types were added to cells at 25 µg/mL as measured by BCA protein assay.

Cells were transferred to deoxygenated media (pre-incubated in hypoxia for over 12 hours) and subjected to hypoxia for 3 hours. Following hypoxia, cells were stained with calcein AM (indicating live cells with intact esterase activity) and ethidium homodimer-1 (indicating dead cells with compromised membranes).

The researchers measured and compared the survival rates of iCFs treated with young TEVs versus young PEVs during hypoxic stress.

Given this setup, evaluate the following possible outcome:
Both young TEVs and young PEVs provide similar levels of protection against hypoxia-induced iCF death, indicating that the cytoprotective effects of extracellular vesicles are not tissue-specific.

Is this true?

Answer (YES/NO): NO